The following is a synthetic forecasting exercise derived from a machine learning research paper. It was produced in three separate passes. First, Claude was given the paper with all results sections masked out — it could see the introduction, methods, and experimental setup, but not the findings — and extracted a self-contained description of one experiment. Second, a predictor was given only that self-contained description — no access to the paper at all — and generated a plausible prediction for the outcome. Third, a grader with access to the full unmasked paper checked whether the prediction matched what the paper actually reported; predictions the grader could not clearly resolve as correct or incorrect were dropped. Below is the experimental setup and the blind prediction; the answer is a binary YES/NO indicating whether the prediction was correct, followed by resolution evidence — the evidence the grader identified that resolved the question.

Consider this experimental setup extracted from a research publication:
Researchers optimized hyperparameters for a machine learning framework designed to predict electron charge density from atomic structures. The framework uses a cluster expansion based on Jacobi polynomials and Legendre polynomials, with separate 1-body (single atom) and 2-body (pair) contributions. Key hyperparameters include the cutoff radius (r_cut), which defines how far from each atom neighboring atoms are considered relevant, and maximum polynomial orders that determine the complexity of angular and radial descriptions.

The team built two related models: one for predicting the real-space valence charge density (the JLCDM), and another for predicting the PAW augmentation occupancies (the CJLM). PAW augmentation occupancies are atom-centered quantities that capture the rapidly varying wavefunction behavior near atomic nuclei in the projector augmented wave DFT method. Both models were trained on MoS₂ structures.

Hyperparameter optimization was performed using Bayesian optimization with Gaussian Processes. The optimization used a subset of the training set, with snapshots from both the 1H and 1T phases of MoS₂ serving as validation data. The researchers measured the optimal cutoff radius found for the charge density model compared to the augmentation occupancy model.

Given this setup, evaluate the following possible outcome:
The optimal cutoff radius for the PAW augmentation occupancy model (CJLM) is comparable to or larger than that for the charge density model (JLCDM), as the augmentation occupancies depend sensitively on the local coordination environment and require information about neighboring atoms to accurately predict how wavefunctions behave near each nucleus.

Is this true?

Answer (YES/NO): YES